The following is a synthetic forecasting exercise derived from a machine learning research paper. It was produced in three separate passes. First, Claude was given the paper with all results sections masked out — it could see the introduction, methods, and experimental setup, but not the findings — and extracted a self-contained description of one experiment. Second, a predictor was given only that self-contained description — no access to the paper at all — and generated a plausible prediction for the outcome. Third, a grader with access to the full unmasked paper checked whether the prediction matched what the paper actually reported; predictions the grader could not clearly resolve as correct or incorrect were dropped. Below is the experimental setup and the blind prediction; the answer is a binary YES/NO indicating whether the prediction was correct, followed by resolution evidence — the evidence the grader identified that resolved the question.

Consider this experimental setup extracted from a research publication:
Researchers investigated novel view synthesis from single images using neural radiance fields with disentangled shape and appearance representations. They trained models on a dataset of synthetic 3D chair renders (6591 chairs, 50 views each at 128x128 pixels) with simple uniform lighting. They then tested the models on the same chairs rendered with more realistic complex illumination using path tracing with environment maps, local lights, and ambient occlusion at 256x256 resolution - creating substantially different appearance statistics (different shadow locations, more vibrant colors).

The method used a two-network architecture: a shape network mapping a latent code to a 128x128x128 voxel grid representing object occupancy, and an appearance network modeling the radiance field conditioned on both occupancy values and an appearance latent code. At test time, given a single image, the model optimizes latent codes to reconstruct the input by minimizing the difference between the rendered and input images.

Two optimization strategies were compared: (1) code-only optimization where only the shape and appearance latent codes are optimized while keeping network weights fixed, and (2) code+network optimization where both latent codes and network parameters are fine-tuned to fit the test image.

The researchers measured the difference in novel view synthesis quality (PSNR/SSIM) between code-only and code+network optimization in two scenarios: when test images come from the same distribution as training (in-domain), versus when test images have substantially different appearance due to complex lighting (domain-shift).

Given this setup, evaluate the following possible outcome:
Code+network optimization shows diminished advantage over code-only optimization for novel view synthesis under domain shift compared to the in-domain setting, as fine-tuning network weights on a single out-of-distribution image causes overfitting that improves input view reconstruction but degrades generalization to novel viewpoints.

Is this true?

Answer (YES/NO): NO